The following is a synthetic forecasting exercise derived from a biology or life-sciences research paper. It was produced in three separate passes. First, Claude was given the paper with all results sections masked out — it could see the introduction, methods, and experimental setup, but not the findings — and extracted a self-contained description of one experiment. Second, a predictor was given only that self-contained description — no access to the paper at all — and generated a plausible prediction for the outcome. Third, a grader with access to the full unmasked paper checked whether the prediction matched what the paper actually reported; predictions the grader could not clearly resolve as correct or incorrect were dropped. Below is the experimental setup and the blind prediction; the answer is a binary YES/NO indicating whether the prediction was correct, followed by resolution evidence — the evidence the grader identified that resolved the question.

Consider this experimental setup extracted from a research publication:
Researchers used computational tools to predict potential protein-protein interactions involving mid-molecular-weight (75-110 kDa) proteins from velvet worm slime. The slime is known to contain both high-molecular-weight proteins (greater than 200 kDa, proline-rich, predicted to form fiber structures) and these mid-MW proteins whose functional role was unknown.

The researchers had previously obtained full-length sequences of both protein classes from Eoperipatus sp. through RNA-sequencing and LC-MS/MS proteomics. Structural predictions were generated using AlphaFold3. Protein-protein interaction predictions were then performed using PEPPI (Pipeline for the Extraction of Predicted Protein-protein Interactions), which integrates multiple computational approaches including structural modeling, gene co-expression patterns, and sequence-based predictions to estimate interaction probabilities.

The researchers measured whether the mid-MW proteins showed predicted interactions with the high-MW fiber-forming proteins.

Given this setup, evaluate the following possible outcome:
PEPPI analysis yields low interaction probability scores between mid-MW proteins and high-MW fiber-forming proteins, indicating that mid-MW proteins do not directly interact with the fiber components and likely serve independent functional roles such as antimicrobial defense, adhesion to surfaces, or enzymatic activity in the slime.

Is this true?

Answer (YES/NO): NO